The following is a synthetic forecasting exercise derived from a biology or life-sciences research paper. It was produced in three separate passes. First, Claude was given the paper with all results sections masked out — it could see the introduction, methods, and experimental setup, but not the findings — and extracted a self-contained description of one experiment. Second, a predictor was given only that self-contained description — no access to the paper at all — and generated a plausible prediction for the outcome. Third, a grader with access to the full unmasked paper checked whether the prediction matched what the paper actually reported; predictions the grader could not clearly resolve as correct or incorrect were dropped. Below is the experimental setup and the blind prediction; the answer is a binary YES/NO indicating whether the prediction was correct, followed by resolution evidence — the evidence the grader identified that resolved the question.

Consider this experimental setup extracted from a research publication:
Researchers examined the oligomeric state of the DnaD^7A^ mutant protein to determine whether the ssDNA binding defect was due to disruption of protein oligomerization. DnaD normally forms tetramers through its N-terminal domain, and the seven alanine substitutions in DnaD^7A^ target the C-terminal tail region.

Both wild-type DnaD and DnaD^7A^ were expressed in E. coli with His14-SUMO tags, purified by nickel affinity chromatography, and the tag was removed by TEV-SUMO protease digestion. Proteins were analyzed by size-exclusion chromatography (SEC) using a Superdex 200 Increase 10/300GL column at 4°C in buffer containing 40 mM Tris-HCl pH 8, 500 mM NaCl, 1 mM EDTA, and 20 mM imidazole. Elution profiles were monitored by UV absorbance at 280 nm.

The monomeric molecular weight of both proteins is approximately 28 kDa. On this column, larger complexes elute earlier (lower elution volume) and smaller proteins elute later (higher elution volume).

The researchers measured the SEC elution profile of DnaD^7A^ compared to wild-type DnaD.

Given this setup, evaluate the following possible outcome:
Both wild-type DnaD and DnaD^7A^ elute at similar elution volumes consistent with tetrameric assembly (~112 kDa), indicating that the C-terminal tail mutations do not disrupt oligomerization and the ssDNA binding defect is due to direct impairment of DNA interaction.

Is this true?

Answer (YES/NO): YES